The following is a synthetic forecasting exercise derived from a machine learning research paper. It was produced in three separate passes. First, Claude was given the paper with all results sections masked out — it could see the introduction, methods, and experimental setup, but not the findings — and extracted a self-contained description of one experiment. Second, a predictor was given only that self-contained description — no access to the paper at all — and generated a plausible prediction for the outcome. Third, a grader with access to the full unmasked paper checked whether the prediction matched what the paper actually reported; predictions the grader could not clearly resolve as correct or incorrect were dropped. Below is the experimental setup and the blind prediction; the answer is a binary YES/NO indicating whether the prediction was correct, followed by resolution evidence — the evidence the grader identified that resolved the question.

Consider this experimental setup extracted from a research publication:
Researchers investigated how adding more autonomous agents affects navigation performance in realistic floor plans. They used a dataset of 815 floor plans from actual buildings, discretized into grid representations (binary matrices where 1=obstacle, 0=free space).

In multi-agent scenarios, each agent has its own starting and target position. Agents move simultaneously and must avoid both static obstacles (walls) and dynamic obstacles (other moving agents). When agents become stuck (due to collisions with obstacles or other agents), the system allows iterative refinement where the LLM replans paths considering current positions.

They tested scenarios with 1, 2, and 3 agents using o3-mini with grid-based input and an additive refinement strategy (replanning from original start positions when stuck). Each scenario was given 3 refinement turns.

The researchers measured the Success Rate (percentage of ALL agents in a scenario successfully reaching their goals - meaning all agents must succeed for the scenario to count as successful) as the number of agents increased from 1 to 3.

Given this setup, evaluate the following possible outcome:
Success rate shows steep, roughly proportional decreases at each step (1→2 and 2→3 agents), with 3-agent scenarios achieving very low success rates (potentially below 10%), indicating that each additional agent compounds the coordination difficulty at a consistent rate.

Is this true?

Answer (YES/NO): NO